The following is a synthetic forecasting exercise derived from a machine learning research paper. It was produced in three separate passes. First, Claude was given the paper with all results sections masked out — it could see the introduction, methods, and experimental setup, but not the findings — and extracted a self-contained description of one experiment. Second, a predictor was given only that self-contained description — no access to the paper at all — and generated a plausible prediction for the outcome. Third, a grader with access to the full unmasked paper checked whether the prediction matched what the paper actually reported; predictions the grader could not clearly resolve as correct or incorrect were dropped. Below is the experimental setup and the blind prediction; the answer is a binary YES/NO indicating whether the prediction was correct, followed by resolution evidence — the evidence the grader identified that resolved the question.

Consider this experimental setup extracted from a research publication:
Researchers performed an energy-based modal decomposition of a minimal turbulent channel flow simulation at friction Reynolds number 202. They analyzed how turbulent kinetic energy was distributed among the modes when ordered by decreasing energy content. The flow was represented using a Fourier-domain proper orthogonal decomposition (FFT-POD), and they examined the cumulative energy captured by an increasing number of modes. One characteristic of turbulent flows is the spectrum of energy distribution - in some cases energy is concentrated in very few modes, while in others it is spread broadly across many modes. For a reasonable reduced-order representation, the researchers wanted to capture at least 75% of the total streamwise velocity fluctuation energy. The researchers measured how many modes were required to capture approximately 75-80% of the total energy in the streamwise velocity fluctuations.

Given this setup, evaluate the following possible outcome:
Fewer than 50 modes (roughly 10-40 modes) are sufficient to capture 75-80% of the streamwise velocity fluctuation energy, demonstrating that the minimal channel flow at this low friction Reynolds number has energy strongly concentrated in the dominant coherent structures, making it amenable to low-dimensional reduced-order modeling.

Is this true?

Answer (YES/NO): NO